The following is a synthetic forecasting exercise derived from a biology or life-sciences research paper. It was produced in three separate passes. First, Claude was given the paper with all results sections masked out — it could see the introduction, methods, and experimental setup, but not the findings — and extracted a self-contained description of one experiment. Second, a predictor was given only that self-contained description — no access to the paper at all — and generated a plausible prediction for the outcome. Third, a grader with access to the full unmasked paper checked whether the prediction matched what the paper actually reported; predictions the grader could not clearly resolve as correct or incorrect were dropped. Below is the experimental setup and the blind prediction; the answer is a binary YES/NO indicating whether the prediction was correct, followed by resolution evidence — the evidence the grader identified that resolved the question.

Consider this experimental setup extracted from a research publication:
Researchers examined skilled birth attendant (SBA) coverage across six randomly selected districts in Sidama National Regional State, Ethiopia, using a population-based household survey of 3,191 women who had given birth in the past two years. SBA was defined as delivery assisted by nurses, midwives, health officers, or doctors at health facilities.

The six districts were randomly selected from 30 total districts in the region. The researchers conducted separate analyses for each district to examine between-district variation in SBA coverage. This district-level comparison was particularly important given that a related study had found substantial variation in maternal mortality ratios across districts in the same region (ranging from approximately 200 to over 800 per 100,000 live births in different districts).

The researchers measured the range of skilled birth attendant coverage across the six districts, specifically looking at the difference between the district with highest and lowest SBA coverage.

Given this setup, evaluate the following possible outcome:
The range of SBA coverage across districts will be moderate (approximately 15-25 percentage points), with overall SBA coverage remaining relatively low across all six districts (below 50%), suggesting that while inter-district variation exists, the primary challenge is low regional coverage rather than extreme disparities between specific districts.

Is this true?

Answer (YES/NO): NO